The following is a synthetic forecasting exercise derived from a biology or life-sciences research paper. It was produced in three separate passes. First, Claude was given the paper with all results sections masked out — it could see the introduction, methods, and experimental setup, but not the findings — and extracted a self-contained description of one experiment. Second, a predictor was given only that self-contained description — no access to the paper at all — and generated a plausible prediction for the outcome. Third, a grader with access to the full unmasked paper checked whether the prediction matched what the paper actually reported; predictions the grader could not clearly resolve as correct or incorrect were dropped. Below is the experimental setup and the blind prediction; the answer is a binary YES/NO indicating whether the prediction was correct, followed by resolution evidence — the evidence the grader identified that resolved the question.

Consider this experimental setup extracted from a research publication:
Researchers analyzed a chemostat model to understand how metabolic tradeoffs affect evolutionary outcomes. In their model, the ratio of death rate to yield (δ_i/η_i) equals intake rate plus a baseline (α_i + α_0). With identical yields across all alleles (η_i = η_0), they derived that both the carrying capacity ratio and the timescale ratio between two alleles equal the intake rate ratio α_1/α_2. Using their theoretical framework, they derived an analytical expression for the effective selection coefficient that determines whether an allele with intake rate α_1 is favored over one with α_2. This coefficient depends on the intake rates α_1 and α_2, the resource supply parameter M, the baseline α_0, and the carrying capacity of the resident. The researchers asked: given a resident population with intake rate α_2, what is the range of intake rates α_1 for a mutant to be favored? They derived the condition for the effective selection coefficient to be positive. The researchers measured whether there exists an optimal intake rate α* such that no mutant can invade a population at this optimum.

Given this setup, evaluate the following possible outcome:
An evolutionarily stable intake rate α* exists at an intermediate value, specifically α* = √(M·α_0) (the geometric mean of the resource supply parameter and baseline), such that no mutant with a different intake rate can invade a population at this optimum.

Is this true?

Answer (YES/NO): NO